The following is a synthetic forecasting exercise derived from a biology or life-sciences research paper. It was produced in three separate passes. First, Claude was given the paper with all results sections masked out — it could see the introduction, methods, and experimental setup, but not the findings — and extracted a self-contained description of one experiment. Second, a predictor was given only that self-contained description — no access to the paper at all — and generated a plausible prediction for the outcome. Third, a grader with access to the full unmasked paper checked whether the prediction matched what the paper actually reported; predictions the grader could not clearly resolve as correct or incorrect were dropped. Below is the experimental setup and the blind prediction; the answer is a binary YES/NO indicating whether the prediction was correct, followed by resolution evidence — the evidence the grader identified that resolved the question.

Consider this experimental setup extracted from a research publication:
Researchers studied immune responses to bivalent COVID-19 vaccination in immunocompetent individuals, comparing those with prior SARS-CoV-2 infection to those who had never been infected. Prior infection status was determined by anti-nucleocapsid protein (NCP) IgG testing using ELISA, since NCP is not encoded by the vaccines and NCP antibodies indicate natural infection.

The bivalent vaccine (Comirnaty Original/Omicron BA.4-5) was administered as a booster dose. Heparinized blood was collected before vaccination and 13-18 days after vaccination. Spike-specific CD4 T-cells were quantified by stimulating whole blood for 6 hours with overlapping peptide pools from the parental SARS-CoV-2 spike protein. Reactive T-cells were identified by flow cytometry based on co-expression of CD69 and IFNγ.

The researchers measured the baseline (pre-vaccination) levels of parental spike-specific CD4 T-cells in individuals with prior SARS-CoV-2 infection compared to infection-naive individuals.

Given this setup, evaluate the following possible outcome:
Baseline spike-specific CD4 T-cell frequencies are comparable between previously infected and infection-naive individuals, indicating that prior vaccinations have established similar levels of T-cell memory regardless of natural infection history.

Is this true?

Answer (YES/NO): YES